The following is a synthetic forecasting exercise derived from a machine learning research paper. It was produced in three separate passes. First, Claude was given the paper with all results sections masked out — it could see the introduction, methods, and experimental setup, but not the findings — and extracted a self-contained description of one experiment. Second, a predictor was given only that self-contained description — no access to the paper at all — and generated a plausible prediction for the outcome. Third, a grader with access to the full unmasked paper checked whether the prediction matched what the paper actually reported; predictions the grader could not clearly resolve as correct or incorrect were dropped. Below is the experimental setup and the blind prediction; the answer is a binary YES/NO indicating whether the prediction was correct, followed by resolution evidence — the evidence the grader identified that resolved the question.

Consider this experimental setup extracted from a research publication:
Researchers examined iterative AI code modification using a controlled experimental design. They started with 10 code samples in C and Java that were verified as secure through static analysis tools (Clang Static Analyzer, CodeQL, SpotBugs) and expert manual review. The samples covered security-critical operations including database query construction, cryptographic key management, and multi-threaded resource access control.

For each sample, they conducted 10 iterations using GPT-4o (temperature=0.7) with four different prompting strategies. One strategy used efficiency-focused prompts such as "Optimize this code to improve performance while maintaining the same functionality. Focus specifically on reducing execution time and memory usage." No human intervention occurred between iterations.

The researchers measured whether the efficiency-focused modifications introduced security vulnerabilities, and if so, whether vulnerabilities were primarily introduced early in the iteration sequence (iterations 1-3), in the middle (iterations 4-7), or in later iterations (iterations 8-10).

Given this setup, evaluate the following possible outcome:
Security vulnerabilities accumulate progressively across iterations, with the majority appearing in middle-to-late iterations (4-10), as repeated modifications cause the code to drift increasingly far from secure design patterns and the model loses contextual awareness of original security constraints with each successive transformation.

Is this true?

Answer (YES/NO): YES